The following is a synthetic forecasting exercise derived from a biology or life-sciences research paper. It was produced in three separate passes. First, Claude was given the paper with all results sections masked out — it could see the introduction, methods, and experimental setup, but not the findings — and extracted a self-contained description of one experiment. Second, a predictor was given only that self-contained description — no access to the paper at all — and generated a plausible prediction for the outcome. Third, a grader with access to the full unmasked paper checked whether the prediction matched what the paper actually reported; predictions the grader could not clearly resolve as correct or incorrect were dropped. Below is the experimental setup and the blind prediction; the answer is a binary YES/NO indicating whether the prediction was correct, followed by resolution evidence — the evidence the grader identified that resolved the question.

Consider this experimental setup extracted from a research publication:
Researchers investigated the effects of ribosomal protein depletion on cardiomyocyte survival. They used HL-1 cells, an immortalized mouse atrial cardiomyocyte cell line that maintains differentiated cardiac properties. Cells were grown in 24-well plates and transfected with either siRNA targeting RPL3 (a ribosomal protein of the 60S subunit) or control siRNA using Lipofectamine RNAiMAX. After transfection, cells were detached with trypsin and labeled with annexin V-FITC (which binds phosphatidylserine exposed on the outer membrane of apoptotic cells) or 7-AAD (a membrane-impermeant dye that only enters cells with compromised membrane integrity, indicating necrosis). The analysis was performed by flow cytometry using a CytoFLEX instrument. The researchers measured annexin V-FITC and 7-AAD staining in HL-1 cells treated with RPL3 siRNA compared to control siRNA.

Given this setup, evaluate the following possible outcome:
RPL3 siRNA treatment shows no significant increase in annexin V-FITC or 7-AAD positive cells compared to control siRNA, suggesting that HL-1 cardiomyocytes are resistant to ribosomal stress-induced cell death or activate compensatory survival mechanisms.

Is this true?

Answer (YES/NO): YES